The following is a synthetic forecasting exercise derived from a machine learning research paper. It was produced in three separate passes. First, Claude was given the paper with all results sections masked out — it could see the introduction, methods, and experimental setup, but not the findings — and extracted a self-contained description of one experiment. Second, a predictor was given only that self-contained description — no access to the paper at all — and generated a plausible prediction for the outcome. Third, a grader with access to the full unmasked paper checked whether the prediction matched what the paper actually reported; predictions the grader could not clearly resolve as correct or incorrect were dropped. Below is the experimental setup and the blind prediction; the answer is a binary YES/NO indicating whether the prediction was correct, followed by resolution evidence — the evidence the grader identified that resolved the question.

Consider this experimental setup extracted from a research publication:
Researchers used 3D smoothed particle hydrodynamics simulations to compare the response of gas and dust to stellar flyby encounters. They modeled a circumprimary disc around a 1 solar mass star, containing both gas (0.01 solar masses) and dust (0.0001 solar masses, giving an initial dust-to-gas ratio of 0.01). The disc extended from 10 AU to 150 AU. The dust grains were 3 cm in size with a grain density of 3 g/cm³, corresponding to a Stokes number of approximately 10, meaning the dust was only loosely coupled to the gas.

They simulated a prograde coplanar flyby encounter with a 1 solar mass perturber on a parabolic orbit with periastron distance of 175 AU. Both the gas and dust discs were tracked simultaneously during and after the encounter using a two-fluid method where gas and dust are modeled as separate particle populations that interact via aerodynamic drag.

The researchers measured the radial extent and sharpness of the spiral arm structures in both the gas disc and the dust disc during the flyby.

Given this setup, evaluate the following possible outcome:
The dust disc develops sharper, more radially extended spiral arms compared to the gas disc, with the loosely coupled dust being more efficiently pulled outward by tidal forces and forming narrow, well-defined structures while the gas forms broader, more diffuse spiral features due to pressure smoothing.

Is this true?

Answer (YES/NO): NO